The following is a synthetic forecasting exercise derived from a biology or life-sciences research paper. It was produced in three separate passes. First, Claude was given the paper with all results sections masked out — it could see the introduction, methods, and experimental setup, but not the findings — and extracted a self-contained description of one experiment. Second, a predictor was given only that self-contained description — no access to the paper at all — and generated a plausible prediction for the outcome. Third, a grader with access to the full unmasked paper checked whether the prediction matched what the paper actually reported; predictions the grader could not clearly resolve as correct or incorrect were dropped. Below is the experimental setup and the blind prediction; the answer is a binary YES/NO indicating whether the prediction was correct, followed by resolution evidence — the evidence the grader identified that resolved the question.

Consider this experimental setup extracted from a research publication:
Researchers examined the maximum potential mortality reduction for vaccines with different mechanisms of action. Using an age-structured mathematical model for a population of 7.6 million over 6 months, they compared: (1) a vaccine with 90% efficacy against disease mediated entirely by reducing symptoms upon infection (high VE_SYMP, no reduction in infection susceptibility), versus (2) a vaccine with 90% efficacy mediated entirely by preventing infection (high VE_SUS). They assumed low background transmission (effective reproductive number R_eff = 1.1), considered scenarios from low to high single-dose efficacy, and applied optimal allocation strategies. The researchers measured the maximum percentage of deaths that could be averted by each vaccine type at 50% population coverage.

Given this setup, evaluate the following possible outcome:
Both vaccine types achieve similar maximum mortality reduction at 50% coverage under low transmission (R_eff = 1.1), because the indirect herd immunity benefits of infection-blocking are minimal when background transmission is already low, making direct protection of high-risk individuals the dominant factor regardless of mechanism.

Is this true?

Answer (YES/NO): NO